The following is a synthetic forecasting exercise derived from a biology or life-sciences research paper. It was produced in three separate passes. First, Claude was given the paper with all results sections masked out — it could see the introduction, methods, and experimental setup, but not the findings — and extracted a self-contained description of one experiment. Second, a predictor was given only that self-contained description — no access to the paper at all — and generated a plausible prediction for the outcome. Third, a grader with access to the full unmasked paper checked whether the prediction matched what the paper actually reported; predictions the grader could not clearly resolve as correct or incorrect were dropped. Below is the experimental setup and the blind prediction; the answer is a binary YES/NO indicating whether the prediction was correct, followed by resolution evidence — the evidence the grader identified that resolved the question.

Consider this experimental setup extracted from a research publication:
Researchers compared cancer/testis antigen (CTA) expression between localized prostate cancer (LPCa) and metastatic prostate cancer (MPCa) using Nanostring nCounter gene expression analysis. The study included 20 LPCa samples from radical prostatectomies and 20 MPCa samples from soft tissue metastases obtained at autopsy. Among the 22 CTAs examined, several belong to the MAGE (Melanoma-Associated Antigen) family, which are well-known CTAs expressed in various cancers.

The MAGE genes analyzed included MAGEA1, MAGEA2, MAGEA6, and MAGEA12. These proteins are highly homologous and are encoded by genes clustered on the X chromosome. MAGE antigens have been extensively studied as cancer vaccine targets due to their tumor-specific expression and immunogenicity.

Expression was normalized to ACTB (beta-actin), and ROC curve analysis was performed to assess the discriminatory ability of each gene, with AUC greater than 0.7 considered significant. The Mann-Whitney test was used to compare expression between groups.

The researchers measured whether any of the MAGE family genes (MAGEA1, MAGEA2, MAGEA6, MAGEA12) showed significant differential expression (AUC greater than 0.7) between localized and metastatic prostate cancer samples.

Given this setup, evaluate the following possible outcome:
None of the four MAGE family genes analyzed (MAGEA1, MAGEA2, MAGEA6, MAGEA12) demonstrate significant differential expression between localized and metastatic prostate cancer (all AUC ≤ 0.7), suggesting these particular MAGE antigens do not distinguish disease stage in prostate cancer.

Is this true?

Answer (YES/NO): NO